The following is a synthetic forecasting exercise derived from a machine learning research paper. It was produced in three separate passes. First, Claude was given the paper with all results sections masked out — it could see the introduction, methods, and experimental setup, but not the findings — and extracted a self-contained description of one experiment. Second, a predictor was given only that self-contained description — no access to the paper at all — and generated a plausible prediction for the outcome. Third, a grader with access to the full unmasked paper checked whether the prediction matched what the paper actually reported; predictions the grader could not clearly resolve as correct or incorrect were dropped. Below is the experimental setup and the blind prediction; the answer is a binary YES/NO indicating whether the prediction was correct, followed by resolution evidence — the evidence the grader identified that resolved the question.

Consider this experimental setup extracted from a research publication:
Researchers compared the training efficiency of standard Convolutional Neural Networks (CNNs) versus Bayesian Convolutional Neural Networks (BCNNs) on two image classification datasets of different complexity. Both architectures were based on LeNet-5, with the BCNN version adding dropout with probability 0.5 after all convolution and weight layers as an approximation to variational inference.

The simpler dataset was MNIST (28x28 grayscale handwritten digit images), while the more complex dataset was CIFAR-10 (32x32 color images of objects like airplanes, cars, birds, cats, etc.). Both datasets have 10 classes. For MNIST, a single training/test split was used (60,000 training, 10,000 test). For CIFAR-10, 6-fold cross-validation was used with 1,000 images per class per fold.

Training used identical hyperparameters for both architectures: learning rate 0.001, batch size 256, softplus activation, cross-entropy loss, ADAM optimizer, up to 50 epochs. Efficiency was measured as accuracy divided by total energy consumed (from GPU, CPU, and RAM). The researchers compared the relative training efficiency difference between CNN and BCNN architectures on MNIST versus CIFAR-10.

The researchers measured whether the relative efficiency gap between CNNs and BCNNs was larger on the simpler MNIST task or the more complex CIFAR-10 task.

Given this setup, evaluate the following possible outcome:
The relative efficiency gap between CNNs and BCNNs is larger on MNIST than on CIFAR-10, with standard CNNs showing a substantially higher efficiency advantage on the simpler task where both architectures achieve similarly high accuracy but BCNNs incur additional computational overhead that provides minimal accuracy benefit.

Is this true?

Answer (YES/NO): NO